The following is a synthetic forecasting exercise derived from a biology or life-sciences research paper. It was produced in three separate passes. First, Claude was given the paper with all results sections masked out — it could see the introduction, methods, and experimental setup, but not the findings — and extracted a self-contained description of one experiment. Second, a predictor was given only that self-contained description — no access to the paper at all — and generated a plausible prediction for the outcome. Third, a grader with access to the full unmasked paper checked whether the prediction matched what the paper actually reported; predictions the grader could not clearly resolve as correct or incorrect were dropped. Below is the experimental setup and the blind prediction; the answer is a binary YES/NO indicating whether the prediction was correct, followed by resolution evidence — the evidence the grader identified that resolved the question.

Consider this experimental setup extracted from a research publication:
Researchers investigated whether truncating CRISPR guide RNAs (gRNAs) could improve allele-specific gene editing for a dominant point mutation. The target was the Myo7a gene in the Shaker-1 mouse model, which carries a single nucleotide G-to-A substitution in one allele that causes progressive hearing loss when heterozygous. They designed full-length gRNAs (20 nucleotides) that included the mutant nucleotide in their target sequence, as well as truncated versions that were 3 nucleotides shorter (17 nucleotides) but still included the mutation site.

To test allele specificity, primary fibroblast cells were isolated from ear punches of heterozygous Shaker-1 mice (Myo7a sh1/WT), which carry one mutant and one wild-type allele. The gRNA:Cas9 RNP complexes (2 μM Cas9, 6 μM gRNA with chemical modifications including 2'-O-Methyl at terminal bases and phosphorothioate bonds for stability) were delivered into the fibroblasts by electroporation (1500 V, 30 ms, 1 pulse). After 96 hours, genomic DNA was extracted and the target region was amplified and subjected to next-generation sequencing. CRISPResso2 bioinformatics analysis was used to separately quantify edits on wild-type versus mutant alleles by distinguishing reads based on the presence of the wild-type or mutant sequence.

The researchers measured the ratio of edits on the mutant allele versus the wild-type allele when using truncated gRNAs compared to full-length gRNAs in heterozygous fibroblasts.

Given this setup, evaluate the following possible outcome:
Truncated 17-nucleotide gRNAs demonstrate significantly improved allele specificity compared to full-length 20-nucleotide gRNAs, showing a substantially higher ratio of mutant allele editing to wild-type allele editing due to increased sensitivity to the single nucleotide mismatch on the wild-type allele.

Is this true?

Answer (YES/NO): NO